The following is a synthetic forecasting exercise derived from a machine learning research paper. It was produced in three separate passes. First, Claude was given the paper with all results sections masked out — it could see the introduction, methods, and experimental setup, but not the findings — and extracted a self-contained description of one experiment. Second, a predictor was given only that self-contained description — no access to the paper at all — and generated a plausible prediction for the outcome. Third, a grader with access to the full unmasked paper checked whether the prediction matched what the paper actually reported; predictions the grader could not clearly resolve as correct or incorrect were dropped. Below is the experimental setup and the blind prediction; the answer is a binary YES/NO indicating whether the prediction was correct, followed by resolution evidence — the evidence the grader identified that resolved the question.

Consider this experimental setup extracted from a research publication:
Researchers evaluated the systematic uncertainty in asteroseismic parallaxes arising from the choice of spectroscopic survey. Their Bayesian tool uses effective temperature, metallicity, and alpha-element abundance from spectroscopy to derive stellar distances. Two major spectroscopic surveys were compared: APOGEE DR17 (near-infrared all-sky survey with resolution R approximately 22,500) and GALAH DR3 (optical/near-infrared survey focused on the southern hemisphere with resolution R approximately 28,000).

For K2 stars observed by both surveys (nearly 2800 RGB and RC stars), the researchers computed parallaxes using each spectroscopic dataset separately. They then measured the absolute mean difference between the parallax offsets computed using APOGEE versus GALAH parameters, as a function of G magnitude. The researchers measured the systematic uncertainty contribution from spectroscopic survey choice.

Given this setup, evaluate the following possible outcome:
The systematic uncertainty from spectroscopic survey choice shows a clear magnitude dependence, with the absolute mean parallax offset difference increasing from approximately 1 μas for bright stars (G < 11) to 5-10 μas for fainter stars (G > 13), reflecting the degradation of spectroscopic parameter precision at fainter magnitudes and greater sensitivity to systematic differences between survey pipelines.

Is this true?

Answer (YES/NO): NO